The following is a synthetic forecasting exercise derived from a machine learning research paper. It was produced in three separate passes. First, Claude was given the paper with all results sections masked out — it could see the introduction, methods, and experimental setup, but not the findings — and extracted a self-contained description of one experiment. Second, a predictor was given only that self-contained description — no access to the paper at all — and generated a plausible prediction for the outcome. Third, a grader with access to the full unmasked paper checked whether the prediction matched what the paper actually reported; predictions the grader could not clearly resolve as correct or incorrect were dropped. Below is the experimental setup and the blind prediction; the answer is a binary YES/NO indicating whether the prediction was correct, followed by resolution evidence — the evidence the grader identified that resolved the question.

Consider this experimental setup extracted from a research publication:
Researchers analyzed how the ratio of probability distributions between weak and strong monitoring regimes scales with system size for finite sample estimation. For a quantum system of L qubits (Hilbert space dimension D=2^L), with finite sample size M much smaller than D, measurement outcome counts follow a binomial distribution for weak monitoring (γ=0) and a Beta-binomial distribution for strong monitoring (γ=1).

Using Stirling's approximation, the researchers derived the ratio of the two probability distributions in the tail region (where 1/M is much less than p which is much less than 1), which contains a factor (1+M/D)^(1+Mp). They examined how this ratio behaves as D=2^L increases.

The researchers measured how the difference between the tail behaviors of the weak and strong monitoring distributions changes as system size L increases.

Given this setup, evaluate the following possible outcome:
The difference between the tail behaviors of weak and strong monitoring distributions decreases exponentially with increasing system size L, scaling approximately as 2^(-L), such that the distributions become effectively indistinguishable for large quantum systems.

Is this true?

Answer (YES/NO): NO